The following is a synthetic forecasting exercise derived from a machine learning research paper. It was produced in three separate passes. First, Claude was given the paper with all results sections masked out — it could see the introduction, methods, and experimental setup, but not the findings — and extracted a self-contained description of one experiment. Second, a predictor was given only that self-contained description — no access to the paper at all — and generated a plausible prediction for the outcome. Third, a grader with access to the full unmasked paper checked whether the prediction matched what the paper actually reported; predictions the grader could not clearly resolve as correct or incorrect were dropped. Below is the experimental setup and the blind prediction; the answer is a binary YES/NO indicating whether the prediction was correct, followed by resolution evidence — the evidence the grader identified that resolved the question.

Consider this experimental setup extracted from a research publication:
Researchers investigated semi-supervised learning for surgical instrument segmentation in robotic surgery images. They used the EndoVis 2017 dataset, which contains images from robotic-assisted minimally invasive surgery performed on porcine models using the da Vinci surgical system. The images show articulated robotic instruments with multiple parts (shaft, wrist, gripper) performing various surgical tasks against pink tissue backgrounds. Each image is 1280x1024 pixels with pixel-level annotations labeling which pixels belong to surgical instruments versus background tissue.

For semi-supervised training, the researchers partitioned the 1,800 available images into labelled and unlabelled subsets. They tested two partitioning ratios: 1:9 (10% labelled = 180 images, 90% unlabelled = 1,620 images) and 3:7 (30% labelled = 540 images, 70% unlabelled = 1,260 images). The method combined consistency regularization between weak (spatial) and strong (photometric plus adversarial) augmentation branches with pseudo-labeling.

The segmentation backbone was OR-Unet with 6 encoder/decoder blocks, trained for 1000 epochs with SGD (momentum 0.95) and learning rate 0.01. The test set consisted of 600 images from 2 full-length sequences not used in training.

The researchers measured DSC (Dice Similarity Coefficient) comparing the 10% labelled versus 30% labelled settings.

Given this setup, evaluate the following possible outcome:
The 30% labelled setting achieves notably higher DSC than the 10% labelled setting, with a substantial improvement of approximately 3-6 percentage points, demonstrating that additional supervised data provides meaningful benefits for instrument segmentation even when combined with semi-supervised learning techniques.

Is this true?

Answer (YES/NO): NO